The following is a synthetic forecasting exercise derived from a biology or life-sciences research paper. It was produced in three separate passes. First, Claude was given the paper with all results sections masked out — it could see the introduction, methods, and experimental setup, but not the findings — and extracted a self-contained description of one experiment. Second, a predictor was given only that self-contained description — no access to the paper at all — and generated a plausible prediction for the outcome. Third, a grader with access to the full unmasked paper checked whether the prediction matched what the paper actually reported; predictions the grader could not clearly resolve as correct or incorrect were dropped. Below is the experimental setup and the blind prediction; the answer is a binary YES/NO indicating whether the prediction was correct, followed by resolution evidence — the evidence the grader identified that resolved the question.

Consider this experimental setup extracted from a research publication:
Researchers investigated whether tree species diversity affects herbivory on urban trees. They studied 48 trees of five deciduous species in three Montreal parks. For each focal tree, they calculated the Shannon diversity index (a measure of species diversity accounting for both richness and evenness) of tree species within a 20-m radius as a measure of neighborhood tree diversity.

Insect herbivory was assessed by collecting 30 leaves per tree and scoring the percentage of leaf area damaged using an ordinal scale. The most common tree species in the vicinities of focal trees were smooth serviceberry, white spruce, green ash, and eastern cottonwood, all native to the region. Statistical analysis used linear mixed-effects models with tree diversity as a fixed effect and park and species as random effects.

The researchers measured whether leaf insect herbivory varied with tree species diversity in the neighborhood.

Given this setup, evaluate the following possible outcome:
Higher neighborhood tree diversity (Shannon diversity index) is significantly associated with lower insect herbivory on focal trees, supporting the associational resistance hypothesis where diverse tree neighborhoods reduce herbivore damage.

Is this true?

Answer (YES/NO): YES